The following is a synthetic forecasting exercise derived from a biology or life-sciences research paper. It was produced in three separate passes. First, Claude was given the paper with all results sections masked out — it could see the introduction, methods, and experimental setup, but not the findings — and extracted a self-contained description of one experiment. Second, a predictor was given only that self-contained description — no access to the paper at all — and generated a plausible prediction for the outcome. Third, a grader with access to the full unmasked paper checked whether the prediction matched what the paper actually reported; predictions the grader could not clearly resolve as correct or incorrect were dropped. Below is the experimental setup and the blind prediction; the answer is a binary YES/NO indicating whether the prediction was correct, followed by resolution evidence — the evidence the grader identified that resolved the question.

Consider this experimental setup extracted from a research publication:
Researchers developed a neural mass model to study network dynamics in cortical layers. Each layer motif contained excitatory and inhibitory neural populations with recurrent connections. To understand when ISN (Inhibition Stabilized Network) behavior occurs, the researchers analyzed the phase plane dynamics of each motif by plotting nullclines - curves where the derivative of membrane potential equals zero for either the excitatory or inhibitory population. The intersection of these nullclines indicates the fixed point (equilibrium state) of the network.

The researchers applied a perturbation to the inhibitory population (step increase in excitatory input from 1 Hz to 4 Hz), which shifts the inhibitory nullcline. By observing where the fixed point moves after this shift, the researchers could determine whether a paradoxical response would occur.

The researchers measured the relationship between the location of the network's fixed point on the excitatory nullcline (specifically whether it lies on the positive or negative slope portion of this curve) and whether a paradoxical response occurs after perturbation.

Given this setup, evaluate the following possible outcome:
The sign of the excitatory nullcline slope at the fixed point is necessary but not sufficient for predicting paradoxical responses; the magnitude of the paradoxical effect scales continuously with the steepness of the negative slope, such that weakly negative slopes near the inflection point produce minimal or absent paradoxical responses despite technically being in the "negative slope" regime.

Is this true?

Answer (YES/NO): NO